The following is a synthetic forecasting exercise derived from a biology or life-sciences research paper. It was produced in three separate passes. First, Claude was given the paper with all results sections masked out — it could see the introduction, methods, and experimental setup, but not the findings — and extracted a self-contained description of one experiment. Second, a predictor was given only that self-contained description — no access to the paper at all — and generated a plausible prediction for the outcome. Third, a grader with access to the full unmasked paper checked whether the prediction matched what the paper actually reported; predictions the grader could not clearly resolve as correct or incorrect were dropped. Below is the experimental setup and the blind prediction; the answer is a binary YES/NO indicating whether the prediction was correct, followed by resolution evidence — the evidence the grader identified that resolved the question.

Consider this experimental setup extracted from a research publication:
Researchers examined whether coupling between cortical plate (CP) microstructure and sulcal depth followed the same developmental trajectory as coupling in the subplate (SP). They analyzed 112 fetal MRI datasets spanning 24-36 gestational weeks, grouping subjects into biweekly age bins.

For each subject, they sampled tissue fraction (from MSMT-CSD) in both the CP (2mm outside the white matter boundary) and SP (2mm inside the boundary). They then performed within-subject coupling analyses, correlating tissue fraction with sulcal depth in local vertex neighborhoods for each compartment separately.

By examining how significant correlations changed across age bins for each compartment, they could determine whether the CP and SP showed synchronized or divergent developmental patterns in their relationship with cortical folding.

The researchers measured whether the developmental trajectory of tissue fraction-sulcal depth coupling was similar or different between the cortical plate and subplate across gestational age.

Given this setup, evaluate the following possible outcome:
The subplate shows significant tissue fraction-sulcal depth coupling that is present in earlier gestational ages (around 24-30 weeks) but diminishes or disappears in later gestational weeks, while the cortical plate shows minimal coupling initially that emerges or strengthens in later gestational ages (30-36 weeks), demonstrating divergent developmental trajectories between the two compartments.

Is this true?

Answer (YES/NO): NO